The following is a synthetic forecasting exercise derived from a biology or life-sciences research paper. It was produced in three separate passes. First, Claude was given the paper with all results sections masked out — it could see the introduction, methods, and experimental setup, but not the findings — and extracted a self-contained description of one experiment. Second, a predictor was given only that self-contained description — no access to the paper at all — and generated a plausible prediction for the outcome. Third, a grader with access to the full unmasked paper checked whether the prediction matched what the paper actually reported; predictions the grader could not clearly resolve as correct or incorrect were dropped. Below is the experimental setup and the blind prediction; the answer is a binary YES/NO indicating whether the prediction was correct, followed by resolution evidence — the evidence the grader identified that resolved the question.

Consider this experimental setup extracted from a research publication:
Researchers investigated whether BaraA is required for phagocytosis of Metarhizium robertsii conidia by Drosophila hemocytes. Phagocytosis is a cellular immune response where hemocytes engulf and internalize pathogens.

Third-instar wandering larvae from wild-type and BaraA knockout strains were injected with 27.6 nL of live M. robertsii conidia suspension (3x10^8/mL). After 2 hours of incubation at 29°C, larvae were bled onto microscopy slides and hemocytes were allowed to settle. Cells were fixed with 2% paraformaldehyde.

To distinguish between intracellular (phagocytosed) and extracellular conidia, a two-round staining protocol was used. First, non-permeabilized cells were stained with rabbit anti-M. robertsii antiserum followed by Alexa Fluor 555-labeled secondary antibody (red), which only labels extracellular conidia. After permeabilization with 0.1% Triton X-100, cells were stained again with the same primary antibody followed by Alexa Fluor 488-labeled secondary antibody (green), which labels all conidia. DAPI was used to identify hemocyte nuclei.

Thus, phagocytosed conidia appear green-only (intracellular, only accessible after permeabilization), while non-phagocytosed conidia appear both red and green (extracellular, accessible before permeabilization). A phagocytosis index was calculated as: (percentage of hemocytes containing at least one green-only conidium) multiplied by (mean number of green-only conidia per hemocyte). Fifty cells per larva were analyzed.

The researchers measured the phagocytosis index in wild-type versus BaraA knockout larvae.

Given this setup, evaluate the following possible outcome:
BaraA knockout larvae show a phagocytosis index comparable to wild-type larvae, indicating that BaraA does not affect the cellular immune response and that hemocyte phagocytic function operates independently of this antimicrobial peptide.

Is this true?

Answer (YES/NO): NO